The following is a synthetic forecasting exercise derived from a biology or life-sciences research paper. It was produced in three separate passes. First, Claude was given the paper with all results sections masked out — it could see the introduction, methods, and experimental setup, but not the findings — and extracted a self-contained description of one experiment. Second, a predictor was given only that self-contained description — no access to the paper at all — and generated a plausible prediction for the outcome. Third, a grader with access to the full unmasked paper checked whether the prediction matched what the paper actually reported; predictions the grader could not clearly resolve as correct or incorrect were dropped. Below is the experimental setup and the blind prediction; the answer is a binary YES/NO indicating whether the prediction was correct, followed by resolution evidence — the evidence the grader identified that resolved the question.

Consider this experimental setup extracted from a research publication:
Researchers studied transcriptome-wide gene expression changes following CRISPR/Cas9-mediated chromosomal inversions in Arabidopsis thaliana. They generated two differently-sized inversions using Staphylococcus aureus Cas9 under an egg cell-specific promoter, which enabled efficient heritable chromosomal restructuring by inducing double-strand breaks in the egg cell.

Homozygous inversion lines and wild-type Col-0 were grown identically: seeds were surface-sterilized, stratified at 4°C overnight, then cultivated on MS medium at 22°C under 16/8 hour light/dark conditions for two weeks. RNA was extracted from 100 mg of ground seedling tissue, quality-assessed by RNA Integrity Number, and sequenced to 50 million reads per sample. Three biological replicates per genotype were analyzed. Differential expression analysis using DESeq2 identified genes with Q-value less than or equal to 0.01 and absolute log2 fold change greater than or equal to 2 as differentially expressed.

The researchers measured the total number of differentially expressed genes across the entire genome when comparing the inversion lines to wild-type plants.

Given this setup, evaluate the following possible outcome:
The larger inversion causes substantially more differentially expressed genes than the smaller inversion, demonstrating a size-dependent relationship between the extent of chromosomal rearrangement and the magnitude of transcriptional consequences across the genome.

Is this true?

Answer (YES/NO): NO